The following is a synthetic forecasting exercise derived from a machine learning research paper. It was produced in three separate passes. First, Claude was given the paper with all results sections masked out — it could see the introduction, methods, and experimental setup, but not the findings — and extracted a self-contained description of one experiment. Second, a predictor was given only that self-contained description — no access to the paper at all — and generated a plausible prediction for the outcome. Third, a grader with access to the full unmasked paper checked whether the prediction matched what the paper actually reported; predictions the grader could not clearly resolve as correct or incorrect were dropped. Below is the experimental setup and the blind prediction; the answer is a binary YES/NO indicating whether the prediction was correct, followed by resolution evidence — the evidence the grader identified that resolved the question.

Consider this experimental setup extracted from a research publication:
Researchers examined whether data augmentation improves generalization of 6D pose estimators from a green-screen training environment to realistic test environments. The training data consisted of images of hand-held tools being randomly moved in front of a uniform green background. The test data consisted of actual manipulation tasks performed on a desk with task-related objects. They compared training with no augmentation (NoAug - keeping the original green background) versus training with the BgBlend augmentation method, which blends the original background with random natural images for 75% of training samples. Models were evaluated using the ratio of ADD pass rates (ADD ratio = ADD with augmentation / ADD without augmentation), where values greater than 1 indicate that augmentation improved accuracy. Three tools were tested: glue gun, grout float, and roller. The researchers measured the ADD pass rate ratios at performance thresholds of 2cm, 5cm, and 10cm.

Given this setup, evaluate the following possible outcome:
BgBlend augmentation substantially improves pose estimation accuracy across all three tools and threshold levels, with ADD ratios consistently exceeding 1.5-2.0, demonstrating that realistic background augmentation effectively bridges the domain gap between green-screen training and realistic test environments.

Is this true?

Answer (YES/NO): NO